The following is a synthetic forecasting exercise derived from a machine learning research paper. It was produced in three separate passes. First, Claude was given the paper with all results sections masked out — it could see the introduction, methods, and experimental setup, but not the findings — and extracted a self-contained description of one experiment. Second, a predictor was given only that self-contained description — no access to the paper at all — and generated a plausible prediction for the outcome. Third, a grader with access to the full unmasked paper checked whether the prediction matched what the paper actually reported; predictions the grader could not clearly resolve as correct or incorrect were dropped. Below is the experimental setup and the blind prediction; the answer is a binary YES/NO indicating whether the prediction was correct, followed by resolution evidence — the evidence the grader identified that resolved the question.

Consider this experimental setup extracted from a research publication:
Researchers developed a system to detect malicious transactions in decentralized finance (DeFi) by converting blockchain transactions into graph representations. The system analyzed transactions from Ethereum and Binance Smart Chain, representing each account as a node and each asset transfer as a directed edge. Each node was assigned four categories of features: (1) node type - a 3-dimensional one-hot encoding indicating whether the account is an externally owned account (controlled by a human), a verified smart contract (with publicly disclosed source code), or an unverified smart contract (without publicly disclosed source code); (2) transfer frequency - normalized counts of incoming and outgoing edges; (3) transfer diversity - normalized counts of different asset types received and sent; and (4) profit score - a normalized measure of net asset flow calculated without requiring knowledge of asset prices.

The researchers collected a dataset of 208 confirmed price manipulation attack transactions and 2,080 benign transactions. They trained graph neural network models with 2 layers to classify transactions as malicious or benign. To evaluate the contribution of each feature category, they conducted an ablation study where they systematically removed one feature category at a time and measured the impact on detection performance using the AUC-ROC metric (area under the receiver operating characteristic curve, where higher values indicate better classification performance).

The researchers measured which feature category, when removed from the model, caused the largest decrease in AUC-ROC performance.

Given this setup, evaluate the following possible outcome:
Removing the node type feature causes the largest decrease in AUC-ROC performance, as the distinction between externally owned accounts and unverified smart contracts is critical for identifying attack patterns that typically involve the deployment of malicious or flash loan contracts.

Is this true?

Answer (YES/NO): YES